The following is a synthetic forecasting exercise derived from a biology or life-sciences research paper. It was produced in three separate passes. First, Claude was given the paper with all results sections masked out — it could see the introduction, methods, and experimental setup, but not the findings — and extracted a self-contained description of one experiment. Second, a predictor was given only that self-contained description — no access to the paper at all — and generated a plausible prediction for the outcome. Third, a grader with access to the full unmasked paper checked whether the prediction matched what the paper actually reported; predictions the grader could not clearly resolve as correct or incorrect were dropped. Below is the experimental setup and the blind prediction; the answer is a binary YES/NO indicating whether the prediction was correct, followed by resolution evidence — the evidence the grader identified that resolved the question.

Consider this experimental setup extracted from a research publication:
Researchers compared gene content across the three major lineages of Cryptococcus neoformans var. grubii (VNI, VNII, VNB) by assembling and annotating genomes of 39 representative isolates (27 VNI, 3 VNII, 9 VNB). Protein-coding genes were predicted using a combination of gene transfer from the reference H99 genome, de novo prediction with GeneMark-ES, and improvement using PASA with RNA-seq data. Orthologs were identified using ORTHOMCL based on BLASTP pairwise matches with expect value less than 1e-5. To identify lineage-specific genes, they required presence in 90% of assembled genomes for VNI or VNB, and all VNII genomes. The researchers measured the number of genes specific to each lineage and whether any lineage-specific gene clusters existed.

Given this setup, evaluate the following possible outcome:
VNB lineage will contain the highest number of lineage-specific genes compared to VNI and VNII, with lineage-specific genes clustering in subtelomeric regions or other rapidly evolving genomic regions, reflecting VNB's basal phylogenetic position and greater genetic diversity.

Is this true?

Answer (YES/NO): NO